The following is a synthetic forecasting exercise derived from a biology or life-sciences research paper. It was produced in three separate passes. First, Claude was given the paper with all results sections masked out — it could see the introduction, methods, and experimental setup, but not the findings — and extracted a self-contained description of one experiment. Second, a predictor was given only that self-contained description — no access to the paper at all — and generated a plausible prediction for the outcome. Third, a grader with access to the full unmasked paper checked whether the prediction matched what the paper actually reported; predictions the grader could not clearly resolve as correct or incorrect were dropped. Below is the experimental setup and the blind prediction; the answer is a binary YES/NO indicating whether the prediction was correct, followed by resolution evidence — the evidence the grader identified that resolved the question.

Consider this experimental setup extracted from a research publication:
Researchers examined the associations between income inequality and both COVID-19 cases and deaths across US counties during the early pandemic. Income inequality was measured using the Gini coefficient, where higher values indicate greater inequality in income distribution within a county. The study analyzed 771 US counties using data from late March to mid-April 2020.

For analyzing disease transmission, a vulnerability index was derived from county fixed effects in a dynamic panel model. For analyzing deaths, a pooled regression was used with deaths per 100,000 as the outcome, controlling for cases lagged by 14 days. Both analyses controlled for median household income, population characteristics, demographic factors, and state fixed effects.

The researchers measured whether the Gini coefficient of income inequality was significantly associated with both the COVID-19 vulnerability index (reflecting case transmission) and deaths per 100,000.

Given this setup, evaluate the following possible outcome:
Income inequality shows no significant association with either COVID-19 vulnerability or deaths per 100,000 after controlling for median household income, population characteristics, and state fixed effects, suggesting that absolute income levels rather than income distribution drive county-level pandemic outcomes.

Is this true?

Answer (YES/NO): NO